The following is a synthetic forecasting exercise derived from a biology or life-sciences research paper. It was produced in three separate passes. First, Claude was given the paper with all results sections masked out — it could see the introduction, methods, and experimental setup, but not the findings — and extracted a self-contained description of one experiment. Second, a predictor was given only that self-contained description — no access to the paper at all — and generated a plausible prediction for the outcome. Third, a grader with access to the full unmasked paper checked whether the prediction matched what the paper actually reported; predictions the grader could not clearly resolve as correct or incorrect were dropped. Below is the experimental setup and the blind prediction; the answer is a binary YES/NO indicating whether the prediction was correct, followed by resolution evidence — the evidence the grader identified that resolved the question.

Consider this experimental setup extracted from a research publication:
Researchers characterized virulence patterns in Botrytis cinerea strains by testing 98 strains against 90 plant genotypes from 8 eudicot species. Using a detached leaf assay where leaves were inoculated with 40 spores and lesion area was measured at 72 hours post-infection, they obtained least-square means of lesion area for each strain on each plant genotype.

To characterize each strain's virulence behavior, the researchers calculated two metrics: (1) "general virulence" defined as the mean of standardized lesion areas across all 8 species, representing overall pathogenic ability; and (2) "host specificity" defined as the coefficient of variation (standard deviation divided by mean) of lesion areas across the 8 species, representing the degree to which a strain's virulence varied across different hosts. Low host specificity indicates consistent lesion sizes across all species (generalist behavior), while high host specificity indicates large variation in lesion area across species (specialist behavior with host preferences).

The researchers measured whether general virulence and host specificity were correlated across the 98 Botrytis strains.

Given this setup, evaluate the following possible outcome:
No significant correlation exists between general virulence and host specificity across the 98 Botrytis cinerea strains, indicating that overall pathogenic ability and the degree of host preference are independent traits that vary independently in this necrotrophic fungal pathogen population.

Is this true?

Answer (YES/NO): NO